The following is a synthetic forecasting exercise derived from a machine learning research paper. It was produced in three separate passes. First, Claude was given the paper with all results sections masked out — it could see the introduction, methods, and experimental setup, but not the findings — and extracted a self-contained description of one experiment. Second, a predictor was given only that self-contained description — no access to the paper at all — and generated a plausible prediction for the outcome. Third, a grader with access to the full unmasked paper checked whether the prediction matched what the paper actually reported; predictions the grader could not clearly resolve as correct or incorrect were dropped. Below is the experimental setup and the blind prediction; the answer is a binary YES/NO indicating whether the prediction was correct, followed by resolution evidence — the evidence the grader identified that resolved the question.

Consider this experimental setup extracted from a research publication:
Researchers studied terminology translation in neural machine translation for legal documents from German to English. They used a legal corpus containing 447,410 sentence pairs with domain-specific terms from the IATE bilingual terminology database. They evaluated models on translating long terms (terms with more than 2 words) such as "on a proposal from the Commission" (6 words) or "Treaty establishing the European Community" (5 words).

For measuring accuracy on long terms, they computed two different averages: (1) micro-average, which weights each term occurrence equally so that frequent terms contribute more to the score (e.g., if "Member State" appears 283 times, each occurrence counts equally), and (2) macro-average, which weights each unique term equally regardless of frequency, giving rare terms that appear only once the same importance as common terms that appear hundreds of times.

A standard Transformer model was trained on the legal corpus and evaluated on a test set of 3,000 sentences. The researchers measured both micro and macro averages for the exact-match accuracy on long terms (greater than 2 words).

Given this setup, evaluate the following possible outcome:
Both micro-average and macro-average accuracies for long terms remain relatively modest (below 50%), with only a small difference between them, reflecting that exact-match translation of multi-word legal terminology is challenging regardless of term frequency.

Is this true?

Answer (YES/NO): NO